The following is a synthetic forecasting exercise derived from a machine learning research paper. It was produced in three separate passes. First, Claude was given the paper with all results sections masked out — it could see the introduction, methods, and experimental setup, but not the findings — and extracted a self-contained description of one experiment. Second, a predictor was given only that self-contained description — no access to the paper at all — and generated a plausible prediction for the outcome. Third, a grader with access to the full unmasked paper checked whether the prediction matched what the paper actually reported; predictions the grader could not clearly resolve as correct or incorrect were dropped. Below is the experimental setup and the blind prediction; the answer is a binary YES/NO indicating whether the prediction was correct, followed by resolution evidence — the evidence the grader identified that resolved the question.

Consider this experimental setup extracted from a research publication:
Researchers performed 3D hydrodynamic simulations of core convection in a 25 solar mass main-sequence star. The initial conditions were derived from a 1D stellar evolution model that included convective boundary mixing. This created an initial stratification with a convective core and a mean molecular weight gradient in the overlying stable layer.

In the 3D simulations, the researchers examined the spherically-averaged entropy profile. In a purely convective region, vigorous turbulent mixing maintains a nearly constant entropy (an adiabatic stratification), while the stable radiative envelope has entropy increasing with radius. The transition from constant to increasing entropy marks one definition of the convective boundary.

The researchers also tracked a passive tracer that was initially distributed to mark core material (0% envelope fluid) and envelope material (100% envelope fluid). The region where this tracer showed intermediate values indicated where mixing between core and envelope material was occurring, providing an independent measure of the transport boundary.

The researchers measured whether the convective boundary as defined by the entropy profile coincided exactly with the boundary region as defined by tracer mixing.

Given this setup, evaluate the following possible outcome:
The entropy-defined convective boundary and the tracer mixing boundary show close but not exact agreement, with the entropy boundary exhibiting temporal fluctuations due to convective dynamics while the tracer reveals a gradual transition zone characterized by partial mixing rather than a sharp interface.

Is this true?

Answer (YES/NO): NO